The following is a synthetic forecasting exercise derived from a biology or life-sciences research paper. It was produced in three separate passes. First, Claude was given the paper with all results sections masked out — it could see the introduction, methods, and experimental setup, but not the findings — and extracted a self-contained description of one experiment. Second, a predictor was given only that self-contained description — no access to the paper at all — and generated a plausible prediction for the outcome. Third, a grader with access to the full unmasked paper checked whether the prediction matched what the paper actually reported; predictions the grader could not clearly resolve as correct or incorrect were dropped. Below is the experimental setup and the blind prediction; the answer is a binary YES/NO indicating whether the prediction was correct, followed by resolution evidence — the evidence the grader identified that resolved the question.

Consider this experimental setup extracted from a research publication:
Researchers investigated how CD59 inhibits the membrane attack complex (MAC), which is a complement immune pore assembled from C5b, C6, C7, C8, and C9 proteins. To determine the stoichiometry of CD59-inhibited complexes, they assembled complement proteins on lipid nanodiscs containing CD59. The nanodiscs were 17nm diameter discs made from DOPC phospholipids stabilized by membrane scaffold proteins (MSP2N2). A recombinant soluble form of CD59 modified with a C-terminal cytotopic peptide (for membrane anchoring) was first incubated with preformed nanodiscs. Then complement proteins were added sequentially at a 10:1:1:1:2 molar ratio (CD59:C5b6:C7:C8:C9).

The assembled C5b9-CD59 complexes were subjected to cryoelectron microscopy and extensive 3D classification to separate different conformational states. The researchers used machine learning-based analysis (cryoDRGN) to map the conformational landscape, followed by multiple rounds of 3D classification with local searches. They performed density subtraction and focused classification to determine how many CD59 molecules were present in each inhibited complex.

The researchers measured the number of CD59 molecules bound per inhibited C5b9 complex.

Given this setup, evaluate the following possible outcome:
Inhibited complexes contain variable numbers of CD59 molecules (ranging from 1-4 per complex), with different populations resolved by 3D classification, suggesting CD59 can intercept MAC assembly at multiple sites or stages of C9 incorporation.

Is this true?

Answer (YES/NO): NO